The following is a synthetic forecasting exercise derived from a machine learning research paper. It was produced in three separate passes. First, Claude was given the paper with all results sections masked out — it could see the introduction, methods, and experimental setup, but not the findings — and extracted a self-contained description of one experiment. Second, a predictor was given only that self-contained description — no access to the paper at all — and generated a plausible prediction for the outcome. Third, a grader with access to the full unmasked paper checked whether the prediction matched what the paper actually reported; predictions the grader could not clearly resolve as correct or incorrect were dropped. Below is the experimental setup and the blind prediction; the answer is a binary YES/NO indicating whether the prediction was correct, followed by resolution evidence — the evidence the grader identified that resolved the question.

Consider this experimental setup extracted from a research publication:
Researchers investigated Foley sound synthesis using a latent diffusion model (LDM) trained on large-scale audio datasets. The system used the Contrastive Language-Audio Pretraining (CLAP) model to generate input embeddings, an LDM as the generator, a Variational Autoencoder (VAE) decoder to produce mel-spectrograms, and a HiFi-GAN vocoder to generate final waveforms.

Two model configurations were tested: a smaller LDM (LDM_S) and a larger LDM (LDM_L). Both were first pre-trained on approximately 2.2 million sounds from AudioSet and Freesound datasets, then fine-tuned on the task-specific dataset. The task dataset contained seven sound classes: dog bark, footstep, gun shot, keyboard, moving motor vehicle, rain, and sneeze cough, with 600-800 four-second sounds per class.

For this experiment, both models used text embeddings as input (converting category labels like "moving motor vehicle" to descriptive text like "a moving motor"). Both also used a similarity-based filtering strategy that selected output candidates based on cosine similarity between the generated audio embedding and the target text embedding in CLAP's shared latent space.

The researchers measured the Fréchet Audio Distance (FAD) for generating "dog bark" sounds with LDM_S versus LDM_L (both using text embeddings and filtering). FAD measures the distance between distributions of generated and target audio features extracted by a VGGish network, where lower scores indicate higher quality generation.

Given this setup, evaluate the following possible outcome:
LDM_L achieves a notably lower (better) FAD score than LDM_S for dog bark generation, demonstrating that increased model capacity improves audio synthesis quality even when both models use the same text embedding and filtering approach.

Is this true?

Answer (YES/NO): NO